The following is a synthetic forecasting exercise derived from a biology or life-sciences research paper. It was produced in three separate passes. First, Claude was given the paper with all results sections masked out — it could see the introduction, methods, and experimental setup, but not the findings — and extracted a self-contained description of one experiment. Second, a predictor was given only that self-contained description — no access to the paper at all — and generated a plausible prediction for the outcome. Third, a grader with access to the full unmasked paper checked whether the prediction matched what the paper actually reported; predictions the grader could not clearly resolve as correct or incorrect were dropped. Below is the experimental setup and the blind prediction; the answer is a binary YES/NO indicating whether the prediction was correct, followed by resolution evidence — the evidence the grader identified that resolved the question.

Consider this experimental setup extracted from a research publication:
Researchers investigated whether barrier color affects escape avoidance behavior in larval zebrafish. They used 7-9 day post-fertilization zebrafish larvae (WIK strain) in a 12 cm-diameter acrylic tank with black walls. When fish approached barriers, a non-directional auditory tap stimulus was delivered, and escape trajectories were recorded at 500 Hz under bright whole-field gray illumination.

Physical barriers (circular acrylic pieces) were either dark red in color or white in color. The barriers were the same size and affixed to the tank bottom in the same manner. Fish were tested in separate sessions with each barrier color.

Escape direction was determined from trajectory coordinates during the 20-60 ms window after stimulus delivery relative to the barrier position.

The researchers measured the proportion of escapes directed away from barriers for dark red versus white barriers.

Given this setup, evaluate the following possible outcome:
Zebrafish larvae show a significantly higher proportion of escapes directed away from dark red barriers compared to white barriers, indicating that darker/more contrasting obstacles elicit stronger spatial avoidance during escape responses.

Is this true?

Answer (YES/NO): YES